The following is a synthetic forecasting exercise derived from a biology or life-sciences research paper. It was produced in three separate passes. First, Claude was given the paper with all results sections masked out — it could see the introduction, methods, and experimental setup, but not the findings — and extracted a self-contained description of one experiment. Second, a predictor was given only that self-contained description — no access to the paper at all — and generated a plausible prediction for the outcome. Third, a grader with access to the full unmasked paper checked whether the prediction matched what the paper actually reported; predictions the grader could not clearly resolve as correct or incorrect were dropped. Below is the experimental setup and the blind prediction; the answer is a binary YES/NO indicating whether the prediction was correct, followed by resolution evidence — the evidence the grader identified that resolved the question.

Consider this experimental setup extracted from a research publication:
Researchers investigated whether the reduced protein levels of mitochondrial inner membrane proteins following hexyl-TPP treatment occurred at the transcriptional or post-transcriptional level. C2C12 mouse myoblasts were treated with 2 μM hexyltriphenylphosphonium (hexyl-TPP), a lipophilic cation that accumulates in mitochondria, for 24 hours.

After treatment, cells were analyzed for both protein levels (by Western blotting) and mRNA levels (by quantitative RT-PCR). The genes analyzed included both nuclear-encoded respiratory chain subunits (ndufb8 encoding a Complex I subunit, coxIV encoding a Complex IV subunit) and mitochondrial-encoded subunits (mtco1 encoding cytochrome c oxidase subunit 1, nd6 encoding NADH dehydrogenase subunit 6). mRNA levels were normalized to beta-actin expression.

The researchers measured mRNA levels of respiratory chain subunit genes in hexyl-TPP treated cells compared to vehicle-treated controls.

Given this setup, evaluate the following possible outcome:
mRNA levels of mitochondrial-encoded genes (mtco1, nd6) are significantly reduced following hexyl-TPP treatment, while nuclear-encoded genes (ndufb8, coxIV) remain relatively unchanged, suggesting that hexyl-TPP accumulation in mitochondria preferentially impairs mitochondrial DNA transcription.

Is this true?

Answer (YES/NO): NO